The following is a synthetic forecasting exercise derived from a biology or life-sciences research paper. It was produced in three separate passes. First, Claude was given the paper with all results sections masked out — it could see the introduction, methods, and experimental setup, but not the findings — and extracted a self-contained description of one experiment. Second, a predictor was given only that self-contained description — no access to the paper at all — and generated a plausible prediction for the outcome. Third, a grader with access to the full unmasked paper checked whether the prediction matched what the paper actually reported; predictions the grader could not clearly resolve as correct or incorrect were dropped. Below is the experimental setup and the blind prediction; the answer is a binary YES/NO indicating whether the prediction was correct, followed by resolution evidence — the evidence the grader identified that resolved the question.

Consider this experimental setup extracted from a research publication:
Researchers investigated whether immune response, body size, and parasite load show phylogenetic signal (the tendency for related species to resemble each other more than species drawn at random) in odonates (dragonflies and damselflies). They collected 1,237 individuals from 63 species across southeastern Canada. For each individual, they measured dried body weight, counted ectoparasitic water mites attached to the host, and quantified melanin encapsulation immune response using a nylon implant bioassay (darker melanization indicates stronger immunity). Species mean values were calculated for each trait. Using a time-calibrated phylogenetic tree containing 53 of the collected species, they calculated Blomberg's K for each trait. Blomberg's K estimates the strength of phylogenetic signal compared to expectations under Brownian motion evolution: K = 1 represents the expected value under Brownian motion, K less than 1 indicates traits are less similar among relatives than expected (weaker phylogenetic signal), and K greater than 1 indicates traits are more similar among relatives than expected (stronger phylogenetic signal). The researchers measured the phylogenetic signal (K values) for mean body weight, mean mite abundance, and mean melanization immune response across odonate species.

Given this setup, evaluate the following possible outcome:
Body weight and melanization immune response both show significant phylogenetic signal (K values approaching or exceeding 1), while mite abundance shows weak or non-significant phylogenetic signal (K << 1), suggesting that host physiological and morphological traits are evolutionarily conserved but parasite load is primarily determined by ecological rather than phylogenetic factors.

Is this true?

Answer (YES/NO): NO